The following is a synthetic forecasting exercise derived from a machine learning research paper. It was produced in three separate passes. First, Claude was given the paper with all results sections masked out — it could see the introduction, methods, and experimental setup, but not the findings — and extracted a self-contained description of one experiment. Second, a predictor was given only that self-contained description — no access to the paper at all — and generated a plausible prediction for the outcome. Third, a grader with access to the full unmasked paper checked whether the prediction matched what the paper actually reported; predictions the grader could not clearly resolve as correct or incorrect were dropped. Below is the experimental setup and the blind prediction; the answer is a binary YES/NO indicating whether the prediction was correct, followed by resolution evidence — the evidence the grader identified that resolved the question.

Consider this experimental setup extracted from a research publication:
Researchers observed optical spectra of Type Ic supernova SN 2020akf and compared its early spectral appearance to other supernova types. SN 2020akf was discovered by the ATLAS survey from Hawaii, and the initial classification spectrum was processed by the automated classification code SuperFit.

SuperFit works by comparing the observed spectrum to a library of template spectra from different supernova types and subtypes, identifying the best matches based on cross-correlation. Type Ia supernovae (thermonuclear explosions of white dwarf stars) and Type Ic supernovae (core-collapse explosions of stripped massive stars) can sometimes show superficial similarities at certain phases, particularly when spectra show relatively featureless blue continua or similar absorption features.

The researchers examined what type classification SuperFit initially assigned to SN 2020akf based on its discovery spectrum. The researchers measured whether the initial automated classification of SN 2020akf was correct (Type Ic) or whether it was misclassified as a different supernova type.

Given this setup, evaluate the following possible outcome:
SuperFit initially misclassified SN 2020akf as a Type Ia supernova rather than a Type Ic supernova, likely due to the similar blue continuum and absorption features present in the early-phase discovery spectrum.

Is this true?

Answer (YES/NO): YES